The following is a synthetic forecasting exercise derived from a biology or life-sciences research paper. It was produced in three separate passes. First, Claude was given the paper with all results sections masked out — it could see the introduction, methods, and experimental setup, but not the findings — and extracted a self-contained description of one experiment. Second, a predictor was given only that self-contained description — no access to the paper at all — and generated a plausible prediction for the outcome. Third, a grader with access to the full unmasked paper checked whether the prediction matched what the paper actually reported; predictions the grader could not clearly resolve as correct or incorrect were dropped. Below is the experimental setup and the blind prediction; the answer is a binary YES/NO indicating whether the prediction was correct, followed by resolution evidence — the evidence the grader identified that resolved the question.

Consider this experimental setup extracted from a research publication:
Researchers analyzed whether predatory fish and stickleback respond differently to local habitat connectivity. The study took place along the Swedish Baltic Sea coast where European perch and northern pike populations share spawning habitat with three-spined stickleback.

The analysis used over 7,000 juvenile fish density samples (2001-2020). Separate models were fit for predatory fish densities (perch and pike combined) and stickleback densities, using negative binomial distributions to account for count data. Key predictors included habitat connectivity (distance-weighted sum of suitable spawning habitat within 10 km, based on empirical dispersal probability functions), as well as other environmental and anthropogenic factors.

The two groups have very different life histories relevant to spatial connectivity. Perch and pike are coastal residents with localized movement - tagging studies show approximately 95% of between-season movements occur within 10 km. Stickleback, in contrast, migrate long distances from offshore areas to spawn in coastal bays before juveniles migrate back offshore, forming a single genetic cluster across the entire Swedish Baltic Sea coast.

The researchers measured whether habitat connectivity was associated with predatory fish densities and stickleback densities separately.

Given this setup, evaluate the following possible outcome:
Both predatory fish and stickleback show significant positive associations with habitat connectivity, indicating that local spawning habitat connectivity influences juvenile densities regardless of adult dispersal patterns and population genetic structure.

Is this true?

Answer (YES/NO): NO